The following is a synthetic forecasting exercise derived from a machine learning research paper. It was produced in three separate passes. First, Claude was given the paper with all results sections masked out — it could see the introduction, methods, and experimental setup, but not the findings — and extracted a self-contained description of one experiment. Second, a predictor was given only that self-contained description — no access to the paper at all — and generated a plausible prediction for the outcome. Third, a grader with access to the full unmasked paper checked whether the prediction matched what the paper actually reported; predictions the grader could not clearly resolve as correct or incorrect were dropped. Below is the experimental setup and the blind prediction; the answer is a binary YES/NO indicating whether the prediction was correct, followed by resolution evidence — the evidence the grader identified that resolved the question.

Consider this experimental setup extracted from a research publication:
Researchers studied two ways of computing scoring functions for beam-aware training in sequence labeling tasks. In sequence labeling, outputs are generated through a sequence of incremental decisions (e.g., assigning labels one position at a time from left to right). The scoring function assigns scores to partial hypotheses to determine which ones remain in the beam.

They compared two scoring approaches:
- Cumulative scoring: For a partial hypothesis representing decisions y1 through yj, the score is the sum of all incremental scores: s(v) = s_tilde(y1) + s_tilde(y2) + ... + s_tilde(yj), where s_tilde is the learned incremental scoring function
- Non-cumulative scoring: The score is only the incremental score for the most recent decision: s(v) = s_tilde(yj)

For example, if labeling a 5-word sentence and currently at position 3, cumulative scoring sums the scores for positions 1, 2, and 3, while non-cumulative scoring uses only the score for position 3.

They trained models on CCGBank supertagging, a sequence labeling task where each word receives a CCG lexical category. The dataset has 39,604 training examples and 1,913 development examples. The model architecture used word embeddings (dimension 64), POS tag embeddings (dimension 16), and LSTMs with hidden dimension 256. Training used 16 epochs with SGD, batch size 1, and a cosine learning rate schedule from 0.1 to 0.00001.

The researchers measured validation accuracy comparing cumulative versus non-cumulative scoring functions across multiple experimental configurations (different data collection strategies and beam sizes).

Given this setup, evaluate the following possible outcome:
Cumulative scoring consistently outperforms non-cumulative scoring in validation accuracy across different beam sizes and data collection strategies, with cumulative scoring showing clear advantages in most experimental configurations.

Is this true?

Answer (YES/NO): YES